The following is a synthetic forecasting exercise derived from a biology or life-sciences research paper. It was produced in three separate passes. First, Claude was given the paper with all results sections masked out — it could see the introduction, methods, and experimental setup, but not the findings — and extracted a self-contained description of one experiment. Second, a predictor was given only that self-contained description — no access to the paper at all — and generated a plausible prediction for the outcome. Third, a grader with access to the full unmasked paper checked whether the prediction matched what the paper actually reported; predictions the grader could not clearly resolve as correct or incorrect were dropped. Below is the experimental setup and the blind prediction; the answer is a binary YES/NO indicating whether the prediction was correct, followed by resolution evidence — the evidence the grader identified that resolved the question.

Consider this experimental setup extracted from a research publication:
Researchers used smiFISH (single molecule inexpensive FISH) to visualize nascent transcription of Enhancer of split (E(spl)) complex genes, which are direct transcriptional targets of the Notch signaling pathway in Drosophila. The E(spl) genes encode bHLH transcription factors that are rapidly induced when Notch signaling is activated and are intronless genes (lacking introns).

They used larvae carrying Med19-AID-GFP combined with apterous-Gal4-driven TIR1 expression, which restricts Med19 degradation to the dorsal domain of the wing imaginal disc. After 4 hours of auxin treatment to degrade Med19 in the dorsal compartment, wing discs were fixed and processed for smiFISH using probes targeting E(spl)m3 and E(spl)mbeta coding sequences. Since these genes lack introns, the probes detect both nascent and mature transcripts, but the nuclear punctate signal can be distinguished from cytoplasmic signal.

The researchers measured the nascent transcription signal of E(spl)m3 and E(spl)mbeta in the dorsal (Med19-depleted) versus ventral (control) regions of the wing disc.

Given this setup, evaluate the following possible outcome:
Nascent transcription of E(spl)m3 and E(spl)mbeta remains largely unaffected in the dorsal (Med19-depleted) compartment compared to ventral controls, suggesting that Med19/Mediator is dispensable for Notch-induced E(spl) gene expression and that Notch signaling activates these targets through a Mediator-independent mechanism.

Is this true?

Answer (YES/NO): NO